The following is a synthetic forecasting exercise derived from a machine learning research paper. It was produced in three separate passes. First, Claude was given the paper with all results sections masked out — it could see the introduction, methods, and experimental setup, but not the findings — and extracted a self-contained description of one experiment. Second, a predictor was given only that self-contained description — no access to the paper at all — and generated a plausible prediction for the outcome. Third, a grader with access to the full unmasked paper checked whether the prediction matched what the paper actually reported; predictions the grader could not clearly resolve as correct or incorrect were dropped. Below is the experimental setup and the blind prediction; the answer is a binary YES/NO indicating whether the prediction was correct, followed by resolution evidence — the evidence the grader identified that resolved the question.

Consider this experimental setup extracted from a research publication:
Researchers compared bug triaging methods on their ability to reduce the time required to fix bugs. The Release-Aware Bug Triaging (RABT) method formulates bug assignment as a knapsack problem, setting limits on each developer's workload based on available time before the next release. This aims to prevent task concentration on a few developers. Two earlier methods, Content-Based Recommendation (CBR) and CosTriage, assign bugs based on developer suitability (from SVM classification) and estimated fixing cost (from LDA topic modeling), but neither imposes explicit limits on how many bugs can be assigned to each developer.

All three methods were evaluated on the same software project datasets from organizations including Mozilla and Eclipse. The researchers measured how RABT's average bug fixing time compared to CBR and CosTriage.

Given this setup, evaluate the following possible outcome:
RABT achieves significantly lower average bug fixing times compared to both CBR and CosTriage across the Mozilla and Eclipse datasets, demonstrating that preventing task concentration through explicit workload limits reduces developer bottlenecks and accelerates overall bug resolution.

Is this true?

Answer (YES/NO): NO